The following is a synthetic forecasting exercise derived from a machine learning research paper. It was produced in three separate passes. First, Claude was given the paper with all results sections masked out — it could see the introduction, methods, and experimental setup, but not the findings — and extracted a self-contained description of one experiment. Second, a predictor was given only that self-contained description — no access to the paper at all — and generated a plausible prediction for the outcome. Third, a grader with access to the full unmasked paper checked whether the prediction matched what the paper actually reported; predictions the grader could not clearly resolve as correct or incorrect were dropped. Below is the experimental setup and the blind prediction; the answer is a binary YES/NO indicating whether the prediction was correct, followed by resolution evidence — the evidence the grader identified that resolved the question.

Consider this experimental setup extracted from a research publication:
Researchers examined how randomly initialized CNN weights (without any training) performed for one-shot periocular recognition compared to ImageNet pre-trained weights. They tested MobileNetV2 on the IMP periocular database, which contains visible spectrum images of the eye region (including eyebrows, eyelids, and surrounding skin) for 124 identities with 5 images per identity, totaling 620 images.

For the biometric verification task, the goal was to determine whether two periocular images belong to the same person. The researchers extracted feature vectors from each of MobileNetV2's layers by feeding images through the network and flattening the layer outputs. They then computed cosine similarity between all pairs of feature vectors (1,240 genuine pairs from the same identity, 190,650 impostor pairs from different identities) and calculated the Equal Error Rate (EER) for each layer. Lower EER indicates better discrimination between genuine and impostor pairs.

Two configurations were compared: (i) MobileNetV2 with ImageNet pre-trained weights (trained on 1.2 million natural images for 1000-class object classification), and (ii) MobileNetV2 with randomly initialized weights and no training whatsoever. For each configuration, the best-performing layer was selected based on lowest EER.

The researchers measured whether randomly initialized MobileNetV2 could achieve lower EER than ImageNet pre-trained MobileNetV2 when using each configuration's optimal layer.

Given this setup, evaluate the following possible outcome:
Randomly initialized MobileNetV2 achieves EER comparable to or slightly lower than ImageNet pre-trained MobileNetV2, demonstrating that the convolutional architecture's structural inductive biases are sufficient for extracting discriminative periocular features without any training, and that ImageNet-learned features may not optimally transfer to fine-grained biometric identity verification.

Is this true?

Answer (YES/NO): NO